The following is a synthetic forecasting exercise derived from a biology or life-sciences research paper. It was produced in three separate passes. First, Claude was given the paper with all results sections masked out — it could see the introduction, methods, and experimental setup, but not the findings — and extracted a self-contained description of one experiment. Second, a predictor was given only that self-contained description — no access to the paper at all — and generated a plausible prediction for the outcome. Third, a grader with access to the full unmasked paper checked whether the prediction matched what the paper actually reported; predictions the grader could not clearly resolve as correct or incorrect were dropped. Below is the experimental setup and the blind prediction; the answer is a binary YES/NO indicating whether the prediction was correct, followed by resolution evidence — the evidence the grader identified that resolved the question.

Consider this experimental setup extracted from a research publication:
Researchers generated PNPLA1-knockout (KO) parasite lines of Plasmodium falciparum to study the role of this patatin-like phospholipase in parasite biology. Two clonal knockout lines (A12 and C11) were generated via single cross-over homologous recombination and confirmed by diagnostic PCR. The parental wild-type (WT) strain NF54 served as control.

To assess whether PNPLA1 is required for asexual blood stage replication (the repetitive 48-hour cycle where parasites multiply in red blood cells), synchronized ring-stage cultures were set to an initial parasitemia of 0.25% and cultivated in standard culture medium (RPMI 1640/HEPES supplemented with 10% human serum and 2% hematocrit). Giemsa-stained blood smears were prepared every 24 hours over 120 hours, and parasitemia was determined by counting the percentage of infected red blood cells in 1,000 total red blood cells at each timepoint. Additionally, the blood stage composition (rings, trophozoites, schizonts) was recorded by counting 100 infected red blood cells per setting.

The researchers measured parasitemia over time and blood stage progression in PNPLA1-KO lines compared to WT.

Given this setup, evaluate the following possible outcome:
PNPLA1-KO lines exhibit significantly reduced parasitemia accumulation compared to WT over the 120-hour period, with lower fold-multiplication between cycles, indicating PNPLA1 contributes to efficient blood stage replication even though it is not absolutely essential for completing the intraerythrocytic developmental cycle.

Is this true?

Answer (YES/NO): NO